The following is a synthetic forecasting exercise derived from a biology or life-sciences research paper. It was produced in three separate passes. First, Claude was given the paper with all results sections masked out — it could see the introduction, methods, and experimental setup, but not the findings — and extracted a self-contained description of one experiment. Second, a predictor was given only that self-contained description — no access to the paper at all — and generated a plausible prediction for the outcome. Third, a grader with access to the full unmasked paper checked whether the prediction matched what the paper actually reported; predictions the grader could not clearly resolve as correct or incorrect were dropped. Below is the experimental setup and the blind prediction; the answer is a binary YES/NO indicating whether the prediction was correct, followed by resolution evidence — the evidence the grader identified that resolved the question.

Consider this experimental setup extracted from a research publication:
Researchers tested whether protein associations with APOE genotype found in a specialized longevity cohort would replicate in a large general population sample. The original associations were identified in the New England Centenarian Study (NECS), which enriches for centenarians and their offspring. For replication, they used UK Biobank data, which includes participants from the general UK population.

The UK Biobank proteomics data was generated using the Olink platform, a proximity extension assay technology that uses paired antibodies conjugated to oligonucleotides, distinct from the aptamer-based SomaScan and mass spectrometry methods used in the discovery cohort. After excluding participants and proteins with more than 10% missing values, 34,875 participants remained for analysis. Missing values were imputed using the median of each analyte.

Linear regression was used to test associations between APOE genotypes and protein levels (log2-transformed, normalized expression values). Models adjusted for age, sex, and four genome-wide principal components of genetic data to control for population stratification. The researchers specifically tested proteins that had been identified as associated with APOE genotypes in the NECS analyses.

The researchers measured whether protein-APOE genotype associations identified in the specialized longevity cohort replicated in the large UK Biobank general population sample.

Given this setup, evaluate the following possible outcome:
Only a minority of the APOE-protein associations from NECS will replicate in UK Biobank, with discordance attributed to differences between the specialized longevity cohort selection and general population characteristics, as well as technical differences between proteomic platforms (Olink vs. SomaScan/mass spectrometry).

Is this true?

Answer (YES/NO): YES